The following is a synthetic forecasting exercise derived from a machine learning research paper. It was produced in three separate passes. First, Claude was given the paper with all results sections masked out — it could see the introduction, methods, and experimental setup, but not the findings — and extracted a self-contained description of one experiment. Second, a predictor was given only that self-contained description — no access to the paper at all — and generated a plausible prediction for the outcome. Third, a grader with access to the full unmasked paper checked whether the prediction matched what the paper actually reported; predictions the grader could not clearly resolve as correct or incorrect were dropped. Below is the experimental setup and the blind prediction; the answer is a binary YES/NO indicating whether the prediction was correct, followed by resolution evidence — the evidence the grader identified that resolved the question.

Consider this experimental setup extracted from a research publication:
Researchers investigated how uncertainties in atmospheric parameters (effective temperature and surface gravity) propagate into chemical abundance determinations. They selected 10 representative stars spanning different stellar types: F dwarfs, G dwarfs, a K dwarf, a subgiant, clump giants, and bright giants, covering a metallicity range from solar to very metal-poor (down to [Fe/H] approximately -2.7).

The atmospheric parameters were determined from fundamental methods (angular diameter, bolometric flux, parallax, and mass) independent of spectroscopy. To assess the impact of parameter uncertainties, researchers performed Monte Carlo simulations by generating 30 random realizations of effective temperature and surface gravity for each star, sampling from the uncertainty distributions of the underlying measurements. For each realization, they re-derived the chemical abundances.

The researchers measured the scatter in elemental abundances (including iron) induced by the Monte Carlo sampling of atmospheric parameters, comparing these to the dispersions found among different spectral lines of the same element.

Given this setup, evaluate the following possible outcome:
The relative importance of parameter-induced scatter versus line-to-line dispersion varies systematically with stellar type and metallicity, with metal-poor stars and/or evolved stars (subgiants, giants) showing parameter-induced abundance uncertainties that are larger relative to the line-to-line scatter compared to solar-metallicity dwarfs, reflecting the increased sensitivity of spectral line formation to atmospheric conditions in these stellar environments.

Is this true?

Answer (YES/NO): NO